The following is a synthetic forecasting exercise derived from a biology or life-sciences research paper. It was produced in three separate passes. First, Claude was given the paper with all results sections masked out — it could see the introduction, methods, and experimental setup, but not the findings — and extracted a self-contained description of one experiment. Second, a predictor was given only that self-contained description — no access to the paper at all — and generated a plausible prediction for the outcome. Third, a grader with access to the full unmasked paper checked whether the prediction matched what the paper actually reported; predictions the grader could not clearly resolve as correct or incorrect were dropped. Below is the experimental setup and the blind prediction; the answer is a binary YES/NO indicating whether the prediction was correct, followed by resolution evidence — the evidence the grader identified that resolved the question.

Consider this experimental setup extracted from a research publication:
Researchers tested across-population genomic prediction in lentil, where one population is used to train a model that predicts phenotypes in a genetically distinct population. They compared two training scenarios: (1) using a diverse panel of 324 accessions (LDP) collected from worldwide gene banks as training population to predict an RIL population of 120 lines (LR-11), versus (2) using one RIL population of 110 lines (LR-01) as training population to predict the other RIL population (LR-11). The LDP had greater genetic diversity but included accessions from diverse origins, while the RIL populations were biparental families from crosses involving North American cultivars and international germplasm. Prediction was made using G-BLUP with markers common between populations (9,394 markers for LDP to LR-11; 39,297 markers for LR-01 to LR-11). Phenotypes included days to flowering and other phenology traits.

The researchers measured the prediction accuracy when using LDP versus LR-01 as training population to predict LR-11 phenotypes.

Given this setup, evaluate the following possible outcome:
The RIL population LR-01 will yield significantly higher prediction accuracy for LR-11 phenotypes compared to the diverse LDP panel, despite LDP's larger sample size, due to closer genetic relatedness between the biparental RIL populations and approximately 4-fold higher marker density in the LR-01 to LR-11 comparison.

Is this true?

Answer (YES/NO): NO